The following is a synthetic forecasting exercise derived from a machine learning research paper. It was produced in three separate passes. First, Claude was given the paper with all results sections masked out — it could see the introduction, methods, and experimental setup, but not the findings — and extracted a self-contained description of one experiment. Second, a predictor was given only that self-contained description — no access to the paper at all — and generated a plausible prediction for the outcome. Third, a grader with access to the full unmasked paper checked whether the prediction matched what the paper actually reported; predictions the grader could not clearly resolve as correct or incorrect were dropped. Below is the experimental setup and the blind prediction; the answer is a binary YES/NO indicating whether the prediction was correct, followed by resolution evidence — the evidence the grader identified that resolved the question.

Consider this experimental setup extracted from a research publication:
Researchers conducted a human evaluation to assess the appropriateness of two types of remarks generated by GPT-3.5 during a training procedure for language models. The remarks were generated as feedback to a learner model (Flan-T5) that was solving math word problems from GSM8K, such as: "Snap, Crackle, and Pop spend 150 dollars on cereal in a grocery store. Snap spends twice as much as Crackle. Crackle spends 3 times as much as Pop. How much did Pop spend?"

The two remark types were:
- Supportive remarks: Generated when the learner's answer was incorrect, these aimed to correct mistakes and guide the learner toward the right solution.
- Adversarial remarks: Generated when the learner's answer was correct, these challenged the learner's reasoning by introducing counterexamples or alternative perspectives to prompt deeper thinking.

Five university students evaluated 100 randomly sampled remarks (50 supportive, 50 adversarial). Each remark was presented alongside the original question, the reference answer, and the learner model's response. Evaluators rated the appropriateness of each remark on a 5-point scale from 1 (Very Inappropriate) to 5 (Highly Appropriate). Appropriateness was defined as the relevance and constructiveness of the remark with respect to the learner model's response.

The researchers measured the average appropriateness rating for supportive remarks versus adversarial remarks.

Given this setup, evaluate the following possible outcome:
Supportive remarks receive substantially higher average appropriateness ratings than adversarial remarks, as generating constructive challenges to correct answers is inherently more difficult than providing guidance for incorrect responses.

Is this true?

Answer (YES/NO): NO